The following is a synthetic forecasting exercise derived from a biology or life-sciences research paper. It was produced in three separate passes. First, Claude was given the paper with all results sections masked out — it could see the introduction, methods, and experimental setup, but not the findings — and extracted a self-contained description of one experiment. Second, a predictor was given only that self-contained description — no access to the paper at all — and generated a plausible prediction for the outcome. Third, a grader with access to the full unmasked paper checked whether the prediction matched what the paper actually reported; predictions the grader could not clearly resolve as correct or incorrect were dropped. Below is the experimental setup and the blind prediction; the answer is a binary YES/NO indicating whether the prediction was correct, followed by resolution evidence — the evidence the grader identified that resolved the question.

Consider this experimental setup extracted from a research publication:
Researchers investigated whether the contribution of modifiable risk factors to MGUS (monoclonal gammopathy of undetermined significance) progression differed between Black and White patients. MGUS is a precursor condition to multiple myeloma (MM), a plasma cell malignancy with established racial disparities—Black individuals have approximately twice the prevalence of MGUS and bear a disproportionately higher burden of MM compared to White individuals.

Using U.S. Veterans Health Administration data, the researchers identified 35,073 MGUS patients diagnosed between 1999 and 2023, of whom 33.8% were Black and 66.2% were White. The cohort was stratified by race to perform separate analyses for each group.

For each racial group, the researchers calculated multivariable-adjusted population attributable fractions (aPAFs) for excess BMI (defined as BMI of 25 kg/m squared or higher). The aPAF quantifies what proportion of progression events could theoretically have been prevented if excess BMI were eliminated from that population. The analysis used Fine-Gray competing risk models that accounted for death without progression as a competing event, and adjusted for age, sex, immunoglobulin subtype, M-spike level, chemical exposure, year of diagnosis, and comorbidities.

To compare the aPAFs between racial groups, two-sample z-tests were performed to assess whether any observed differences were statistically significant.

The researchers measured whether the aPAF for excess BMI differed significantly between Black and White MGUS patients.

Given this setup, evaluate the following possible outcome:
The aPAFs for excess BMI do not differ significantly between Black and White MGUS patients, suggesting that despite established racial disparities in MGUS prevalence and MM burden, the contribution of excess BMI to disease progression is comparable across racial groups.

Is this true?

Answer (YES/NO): YES